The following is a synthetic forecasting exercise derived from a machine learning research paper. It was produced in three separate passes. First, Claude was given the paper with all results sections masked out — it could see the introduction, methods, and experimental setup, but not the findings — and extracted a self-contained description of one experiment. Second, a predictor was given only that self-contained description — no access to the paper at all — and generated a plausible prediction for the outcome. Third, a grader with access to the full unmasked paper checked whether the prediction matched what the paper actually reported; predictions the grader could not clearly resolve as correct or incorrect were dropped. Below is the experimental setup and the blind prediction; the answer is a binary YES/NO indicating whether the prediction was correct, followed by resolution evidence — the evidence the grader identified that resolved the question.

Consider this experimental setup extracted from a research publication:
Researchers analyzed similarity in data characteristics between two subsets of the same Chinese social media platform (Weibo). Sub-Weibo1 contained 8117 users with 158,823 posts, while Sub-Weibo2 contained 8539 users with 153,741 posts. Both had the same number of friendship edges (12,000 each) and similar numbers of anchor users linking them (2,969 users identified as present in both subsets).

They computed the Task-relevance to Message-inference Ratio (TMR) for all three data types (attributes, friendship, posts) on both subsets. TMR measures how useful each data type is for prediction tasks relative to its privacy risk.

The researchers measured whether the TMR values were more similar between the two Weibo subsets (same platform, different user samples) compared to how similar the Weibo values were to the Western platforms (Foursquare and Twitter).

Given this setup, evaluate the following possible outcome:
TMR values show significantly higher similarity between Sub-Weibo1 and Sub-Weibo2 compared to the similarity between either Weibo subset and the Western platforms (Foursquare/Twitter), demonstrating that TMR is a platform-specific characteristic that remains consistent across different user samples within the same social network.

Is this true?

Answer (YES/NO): YES